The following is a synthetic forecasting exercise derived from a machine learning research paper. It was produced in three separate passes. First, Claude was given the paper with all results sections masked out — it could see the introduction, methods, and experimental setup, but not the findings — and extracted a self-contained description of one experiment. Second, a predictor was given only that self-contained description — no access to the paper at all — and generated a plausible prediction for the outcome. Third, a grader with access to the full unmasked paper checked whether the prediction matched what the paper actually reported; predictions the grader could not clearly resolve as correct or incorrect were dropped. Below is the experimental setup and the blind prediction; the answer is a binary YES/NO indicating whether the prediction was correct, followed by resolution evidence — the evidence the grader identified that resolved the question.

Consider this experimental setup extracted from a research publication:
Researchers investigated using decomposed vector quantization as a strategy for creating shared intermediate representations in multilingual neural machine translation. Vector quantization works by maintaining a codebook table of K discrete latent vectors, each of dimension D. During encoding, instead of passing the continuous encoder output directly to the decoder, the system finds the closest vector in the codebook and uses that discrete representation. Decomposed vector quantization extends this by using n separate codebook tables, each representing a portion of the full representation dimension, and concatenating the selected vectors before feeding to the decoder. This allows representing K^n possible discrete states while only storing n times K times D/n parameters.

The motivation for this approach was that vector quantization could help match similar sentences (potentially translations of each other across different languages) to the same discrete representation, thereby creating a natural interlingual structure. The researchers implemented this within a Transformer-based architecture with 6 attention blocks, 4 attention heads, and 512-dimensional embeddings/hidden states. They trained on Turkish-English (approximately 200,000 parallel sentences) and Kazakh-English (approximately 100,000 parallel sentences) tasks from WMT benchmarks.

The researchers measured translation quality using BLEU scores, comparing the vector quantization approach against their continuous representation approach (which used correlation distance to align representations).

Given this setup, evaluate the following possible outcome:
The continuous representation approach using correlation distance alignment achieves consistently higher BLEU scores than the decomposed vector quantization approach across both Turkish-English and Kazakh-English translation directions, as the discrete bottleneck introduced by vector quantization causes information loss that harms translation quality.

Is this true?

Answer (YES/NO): NO